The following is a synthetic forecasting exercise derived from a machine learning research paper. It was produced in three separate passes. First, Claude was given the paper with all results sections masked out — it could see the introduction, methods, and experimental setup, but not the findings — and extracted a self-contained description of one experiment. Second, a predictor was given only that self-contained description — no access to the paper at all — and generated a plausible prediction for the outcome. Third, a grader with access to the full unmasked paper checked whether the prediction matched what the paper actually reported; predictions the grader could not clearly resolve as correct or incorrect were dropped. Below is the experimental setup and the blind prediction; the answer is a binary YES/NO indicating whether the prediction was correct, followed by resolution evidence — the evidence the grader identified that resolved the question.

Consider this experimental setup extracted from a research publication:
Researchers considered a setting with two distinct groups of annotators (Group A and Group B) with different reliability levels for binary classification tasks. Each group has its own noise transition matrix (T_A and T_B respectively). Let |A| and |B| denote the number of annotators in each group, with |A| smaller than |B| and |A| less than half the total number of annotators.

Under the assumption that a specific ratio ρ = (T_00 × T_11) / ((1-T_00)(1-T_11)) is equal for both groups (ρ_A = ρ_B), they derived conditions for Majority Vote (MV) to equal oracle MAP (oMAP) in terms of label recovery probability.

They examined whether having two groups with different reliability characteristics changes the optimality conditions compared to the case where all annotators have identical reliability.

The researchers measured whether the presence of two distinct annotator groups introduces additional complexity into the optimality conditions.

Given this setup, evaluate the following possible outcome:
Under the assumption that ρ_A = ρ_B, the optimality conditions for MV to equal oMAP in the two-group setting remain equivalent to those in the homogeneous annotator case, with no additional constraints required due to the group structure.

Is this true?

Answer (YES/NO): NO